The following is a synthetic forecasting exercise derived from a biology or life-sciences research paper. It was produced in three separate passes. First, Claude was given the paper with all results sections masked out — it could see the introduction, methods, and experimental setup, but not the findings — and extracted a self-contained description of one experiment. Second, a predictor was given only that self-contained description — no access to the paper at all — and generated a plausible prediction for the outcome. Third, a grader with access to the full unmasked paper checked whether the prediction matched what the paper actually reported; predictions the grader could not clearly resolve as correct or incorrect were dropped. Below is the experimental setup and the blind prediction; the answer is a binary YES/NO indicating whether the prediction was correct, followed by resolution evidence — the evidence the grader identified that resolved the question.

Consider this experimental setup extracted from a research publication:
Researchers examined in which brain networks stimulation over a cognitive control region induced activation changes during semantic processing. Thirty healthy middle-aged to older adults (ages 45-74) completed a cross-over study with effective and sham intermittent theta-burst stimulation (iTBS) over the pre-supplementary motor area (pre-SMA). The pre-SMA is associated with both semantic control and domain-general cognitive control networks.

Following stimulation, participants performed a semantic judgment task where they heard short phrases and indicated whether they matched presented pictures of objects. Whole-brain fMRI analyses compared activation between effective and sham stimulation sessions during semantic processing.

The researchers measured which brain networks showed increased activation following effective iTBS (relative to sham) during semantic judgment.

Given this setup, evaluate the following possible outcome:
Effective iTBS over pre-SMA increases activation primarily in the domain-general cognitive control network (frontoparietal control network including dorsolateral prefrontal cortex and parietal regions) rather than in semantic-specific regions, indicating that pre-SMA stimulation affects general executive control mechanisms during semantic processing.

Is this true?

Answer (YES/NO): NO